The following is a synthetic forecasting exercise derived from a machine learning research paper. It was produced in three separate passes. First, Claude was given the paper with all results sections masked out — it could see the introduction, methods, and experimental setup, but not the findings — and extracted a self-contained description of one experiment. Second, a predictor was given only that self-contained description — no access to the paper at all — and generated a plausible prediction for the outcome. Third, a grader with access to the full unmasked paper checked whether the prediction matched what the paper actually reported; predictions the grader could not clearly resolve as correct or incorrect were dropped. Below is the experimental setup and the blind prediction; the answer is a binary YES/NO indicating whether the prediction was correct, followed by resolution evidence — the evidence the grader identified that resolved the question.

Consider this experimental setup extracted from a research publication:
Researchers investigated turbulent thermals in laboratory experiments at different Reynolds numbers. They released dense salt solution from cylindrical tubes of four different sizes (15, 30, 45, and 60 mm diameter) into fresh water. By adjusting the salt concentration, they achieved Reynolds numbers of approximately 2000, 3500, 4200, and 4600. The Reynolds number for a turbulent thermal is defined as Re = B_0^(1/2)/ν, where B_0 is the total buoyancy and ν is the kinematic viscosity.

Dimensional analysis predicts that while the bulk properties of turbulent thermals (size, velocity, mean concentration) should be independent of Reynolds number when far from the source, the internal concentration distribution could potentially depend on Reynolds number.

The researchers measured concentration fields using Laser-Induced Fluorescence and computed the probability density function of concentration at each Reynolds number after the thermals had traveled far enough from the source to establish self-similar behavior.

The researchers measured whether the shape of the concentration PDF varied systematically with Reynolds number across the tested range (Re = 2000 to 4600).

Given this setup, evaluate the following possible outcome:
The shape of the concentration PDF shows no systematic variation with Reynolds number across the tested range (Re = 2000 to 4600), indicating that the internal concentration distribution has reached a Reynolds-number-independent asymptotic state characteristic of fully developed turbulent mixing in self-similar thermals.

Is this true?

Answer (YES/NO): YES